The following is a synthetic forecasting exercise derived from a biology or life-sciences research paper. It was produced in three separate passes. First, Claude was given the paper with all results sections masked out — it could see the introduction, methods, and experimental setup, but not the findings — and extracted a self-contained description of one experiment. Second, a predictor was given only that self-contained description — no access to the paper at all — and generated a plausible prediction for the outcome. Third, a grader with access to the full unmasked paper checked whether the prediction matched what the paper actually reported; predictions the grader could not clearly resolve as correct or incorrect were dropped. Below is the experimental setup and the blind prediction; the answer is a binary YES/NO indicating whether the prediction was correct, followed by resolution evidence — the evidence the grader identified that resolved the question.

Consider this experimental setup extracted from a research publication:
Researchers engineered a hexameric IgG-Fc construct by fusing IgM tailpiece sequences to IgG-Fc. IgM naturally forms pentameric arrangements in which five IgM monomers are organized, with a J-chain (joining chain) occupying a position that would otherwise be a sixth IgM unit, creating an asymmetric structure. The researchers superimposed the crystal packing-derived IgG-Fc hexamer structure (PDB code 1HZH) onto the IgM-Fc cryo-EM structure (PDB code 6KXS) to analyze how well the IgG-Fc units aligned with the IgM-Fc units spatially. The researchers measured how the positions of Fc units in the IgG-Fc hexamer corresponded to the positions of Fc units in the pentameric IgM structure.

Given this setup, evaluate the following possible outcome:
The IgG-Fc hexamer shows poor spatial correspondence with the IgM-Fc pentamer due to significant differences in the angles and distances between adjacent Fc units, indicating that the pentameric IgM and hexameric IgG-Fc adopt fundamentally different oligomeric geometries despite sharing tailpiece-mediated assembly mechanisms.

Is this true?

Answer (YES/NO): NO